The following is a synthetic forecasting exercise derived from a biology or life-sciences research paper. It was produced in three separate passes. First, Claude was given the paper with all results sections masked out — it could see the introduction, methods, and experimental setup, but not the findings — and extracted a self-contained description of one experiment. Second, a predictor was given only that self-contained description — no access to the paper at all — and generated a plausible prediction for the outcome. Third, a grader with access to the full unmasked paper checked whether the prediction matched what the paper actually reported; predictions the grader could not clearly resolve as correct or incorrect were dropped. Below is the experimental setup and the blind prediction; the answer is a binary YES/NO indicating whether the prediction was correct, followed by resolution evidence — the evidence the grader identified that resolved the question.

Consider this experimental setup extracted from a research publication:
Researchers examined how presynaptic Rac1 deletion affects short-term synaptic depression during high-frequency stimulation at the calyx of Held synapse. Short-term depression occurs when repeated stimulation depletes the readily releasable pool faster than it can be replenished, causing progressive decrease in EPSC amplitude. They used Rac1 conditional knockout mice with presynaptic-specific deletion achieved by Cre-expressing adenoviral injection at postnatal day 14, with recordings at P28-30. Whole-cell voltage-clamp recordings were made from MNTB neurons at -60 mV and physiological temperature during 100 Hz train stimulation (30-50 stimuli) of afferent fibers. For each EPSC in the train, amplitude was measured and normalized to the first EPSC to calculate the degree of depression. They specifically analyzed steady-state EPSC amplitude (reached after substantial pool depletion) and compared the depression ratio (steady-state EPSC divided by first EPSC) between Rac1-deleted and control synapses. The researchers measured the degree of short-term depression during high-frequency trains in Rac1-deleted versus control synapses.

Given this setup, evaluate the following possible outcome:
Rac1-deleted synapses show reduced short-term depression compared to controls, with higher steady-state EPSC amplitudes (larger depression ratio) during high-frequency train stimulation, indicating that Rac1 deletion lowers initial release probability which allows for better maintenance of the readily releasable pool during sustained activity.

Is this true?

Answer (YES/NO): NO